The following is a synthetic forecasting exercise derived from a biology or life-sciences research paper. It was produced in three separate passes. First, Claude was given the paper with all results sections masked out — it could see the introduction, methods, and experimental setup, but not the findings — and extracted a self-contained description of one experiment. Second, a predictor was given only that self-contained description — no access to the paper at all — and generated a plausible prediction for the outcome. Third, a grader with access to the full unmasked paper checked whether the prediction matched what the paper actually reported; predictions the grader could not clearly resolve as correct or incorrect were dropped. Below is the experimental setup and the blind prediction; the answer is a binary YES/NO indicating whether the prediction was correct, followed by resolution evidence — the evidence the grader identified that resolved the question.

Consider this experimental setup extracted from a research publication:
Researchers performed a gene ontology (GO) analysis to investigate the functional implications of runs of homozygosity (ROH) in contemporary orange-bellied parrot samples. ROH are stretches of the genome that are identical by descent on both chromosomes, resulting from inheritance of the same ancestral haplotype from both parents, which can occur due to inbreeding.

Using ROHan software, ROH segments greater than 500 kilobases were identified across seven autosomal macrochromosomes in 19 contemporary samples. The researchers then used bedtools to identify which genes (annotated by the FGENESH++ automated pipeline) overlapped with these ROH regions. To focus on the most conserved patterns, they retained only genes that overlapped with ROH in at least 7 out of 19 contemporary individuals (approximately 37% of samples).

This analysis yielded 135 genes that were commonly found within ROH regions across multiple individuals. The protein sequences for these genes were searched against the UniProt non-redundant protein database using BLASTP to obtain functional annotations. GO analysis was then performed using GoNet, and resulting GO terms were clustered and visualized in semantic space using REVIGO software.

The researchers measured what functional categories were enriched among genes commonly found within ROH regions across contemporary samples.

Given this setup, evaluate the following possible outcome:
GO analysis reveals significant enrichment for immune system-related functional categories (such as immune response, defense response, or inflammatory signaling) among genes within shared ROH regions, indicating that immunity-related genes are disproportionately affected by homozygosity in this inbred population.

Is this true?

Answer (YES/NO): NO